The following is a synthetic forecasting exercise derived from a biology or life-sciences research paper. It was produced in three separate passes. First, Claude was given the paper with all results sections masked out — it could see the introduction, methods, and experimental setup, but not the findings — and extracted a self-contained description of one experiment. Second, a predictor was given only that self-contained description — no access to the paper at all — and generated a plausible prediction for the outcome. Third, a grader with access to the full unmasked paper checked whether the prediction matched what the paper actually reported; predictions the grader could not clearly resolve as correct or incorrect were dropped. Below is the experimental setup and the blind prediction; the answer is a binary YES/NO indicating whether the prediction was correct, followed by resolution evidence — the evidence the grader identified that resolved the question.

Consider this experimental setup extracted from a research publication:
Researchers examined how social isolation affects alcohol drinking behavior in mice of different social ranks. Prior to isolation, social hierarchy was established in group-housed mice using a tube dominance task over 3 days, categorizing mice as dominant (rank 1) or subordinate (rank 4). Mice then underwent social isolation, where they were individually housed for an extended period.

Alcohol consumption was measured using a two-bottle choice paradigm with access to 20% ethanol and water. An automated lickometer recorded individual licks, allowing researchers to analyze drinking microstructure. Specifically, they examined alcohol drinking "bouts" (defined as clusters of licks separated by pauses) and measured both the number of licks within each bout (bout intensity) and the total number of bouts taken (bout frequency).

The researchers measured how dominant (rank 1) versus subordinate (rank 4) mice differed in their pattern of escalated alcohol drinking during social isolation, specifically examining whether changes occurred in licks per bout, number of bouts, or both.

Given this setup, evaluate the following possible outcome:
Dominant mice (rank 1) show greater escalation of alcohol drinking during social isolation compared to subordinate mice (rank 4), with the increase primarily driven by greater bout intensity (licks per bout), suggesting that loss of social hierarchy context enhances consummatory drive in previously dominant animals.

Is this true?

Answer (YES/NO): NO